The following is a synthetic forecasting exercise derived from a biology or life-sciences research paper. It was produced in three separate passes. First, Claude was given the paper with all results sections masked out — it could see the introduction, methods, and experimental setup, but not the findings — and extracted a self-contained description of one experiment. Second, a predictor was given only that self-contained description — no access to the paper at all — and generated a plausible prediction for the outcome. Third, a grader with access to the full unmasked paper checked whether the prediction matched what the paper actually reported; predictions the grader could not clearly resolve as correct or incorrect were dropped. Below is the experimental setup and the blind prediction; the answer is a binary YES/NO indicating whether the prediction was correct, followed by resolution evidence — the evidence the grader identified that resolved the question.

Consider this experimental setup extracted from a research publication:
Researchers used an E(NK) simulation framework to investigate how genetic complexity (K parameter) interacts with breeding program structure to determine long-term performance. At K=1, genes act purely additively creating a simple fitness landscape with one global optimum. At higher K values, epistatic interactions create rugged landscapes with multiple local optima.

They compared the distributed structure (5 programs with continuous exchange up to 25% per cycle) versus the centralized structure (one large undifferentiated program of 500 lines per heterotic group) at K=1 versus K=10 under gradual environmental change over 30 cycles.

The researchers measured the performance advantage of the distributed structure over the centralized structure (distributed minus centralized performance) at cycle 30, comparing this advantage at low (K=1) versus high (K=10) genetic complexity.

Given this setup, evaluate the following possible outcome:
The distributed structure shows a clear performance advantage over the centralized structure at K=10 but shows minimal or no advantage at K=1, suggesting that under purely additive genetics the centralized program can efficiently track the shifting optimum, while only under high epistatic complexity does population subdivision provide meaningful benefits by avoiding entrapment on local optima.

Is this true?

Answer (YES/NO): NO